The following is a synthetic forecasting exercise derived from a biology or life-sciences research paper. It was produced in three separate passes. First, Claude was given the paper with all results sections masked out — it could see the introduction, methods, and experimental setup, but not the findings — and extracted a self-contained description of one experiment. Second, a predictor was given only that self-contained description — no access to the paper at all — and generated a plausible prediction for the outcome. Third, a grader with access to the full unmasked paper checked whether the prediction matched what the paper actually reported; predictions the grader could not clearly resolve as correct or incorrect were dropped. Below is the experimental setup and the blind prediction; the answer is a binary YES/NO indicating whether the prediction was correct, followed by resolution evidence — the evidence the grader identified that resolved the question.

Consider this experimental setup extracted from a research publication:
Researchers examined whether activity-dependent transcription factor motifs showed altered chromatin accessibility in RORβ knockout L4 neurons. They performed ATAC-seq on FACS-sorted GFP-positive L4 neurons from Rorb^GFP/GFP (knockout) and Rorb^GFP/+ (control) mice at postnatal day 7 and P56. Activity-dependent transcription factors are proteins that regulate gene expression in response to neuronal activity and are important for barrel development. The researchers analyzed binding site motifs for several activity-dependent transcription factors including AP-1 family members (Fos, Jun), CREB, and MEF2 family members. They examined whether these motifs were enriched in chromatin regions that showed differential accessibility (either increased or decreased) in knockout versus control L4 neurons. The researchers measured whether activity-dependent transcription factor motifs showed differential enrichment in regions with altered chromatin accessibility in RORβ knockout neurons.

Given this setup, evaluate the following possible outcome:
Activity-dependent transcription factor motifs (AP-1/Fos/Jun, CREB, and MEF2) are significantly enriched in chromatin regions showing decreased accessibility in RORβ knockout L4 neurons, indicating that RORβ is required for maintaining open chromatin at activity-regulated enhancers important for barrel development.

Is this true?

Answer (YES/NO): NO